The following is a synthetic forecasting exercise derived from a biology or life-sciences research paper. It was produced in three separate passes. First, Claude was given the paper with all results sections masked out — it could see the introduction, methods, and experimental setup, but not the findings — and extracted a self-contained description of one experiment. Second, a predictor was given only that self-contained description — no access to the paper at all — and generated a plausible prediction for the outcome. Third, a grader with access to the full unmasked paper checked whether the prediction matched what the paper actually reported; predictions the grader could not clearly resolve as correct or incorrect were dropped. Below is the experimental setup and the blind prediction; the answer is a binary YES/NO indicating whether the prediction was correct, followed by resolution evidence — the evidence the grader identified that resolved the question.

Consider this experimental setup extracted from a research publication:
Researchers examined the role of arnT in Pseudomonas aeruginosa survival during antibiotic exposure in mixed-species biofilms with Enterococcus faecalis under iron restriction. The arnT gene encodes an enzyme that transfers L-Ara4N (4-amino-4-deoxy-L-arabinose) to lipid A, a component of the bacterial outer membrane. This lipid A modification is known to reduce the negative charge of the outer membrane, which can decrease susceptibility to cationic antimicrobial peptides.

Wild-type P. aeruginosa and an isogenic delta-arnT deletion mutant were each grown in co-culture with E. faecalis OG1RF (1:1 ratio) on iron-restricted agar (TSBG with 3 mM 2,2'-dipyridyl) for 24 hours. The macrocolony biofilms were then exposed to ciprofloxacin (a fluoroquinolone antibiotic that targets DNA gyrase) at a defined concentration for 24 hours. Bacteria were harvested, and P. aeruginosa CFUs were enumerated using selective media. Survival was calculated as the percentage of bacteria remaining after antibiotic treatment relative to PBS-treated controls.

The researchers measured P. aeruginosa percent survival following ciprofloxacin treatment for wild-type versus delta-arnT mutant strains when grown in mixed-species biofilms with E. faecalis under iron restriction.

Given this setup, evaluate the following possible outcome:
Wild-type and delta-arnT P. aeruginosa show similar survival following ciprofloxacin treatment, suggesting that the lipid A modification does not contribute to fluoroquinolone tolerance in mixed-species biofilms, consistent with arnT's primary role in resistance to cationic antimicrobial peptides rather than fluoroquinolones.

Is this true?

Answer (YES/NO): NO